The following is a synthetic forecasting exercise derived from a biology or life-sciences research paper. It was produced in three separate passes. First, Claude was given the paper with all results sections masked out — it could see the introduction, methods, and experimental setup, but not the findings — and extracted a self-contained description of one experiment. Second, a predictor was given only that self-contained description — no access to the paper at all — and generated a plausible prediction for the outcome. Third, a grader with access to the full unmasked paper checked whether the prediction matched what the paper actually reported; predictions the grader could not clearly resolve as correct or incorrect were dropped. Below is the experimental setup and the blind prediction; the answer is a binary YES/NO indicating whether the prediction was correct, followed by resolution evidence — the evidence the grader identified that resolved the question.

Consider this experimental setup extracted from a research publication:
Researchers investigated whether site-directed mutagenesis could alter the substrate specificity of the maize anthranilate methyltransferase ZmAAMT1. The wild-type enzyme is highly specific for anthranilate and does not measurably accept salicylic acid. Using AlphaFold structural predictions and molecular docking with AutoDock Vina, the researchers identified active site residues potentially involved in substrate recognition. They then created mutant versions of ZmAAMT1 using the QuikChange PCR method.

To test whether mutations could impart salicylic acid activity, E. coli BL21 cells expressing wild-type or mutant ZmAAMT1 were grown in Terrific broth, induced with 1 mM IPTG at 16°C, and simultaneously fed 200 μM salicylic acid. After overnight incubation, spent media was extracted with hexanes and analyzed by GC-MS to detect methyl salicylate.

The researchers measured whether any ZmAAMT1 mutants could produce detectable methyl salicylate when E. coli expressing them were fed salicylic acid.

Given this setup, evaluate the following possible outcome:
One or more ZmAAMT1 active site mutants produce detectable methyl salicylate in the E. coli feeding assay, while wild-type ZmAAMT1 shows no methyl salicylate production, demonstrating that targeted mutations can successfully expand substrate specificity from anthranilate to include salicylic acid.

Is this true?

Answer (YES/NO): NO